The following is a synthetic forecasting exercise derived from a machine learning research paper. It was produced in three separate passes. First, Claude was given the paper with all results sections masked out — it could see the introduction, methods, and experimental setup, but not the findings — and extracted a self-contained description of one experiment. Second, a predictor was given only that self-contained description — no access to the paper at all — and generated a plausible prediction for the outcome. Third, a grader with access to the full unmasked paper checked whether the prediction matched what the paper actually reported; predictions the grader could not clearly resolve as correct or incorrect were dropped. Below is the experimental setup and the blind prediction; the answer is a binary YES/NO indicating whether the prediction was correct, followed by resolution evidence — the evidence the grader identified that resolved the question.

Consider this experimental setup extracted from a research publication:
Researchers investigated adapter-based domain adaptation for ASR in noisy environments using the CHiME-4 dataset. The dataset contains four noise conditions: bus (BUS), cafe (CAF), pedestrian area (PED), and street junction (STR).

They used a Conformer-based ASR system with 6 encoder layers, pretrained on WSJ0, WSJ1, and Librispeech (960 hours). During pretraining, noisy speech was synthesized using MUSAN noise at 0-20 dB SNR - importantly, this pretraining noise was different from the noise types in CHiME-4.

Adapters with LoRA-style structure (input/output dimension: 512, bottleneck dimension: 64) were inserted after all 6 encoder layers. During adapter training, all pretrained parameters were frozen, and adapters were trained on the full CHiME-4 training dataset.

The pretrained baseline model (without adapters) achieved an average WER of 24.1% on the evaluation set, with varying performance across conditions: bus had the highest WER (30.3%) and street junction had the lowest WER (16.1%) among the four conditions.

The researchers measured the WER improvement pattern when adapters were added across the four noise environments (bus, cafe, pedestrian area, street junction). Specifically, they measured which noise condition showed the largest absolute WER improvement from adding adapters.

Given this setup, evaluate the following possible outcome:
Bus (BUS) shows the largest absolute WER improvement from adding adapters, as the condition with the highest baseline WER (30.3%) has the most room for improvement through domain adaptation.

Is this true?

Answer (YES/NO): NO